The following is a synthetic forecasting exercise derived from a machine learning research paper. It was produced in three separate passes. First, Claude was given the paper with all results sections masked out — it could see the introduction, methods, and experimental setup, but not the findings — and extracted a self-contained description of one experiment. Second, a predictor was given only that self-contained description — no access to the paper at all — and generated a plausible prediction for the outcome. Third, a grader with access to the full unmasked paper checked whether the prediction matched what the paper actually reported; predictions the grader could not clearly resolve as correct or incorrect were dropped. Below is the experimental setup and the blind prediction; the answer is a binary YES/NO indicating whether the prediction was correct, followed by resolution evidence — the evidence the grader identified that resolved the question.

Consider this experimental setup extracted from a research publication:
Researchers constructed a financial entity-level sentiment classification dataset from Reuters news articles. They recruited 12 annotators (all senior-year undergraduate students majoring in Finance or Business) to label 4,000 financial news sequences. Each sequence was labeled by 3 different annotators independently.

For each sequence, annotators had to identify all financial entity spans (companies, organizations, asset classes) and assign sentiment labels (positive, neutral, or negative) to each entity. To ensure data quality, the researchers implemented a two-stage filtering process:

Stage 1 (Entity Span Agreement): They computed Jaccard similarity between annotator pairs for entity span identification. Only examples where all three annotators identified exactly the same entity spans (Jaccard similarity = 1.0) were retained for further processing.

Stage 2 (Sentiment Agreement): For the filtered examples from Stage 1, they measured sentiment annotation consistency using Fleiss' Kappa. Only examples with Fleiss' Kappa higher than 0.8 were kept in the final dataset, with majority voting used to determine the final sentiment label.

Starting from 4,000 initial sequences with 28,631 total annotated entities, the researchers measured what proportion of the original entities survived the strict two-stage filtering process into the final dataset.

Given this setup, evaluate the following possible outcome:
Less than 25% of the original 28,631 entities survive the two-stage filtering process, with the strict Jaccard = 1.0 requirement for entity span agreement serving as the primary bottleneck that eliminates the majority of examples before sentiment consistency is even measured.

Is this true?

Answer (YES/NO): YES